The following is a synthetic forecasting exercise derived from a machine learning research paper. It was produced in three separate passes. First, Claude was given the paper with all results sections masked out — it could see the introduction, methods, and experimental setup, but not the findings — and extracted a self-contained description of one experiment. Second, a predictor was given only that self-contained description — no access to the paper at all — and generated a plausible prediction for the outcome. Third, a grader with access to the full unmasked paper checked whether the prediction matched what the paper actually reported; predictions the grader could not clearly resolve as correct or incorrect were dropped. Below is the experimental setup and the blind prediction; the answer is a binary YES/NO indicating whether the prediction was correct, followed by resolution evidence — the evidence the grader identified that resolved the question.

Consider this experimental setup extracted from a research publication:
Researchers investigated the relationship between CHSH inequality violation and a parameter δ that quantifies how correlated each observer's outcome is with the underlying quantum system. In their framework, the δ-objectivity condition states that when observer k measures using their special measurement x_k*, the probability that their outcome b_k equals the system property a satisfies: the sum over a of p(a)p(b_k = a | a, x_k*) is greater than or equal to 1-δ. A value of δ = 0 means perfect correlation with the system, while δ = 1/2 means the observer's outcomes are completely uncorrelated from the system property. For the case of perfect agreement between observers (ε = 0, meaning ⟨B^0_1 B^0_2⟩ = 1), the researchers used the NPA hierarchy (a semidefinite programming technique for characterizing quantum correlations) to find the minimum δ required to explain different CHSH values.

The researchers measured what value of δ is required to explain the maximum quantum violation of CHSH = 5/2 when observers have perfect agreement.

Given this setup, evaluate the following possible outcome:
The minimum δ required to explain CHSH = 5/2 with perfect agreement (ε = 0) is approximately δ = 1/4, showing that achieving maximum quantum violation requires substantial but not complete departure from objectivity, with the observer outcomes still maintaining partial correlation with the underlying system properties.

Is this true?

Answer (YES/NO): NO